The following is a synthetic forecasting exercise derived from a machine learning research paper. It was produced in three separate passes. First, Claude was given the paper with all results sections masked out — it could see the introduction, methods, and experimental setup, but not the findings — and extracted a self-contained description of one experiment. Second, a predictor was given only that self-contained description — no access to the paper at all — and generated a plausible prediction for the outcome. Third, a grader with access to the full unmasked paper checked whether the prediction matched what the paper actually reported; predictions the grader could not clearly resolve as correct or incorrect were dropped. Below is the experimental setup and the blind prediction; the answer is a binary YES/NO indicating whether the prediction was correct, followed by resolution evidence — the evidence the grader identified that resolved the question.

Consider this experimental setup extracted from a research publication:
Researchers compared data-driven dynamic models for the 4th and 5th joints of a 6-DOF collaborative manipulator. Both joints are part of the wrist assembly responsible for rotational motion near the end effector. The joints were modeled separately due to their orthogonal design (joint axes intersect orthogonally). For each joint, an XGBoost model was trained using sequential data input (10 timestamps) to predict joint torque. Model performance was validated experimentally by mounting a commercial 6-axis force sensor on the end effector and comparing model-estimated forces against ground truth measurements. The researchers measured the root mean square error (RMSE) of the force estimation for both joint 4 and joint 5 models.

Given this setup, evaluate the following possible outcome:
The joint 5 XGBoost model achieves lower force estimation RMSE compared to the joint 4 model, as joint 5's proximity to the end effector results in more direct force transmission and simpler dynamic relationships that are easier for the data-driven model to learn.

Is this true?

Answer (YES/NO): YES